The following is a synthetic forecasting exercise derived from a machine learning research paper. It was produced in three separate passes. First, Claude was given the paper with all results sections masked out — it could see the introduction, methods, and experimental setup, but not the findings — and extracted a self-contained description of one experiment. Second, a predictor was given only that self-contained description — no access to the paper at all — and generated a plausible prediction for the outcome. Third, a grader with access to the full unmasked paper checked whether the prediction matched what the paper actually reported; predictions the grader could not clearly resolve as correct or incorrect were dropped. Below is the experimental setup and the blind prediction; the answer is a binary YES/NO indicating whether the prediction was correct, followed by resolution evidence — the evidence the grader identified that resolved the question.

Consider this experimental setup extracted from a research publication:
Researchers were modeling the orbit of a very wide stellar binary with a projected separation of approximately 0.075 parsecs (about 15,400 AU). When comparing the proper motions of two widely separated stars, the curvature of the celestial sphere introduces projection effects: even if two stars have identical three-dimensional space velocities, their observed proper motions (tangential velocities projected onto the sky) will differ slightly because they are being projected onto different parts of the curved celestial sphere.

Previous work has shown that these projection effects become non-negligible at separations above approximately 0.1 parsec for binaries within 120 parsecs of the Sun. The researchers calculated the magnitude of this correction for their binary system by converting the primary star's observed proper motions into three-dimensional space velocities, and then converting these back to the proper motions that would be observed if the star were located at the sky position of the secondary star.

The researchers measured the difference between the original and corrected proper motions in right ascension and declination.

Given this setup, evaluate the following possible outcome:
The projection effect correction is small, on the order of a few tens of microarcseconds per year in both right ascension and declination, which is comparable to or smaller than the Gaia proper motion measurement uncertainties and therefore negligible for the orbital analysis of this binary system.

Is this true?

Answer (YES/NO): NO